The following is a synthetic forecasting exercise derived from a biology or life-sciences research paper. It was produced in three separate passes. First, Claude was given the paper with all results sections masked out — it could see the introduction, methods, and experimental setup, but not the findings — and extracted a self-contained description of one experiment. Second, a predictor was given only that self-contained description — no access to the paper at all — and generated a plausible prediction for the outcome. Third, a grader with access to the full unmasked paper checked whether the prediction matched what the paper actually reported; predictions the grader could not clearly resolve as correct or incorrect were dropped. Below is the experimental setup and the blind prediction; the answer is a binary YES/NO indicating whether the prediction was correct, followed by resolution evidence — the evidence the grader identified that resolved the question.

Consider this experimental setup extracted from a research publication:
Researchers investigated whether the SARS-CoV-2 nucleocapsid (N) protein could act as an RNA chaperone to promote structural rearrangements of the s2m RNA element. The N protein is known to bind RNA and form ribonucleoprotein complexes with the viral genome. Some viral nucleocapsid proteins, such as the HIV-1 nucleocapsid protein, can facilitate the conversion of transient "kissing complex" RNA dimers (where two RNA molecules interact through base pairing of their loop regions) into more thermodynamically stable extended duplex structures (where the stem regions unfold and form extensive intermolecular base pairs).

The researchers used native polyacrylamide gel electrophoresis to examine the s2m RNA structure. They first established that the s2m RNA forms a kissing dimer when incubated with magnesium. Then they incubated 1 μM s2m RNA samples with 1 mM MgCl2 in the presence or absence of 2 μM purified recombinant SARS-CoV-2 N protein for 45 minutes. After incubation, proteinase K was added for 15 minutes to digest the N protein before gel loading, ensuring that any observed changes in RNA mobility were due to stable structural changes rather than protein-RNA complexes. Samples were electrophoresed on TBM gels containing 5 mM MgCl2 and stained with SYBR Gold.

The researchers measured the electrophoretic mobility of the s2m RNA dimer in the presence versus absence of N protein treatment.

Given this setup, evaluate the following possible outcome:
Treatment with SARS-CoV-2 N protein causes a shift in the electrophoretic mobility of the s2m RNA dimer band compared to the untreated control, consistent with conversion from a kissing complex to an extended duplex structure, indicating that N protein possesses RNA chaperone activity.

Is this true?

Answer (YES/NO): YES